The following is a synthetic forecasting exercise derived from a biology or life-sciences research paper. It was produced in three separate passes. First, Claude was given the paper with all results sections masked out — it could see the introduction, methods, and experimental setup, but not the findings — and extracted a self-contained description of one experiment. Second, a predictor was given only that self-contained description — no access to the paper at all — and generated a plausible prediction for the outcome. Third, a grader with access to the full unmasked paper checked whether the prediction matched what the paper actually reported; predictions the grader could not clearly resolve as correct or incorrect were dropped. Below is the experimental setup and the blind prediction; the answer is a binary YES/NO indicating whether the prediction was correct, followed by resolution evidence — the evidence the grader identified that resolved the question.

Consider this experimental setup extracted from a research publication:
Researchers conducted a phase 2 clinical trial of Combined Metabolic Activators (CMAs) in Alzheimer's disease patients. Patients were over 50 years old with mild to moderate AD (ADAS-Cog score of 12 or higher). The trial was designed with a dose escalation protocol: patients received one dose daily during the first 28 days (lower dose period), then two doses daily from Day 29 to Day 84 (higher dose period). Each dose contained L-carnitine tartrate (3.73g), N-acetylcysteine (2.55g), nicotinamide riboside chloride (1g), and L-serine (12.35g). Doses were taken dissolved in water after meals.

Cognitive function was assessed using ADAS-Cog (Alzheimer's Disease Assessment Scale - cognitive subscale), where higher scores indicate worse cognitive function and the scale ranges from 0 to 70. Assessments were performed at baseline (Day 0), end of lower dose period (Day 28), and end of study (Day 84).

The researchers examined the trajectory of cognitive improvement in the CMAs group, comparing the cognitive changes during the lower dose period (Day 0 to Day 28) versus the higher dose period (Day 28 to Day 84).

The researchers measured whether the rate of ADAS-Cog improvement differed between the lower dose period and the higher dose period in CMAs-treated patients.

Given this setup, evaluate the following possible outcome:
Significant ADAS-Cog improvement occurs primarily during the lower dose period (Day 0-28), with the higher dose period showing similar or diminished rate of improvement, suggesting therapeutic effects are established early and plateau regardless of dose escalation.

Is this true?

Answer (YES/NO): YES